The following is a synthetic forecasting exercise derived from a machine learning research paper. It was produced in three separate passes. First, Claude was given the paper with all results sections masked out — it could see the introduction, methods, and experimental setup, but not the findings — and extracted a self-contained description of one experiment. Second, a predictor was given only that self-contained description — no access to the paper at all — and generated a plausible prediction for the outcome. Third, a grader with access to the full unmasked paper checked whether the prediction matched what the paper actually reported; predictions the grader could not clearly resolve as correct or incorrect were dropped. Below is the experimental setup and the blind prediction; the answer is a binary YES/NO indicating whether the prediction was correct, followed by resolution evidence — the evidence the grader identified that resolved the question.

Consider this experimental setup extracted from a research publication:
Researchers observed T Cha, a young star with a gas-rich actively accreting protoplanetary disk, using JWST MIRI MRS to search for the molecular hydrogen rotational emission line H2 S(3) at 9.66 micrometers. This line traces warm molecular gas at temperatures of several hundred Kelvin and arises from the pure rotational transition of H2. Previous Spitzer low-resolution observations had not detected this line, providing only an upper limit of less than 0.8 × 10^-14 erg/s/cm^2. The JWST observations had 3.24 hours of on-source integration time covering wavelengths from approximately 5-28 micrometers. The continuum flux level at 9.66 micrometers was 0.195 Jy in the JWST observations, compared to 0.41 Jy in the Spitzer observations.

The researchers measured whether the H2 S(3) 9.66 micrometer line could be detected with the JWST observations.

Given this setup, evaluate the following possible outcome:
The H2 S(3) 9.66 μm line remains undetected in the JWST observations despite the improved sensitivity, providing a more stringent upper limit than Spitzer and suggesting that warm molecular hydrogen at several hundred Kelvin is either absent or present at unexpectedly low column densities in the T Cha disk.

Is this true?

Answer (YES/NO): NO